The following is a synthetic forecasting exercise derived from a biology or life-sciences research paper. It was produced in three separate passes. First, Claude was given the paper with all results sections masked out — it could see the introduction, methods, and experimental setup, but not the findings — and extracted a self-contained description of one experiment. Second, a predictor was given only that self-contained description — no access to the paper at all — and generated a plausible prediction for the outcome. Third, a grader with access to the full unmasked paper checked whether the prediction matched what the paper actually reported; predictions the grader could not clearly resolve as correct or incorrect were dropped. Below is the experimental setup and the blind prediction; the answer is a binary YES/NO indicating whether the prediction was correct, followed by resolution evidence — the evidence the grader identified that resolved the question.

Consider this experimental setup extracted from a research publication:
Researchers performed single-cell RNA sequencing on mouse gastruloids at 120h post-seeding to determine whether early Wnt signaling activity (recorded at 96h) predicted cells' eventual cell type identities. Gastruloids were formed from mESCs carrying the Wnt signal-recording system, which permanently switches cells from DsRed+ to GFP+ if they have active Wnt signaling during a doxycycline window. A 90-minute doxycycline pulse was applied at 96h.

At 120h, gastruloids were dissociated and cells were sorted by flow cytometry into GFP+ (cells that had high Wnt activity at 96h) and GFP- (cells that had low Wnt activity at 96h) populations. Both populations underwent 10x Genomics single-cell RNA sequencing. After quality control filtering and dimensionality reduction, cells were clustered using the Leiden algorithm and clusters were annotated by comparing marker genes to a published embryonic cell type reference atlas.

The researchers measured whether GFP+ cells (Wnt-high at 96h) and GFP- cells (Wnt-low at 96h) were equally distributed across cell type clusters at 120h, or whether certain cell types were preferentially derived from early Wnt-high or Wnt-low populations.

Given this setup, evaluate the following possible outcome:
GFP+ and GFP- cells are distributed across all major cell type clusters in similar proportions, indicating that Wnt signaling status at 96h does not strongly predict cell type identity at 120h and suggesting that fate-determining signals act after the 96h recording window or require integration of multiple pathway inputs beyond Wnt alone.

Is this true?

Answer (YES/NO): NO